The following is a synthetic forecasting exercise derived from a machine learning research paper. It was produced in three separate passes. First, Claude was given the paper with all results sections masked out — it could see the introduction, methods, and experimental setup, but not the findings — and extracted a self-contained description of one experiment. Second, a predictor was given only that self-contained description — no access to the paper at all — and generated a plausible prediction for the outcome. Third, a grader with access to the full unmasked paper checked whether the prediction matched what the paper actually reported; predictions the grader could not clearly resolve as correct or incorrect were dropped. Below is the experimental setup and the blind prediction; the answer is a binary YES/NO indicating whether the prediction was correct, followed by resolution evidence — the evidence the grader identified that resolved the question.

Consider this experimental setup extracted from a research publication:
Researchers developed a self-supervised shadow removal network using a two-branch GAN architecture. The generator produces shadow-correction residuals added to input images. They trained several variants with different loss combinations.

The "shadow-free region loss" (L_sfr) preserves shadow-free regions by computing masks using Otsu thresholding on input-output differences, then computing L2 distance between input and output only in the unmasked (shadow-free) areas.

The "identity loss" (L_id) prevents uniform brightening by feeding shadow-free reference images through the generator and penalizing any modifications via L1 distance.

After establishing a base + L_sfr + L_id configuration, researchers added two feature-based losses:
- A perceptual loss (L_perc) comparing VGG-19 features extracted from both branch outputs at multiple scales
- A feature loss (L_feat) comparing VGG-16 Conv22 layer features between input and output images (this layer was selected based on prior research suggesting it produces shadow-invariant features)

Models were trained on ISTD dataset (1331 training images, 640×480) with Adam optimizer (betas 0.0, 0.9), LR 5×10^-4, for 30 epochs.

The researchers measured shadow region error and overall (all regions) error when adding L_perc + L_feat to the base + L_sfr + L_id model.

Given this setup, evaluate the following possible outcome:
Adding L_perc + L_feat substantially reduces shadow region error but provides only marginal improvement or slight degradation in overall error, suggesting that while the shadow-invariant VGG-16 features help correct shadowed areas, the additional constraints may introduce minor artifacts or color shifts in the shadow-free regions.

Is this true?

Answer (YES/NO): YES